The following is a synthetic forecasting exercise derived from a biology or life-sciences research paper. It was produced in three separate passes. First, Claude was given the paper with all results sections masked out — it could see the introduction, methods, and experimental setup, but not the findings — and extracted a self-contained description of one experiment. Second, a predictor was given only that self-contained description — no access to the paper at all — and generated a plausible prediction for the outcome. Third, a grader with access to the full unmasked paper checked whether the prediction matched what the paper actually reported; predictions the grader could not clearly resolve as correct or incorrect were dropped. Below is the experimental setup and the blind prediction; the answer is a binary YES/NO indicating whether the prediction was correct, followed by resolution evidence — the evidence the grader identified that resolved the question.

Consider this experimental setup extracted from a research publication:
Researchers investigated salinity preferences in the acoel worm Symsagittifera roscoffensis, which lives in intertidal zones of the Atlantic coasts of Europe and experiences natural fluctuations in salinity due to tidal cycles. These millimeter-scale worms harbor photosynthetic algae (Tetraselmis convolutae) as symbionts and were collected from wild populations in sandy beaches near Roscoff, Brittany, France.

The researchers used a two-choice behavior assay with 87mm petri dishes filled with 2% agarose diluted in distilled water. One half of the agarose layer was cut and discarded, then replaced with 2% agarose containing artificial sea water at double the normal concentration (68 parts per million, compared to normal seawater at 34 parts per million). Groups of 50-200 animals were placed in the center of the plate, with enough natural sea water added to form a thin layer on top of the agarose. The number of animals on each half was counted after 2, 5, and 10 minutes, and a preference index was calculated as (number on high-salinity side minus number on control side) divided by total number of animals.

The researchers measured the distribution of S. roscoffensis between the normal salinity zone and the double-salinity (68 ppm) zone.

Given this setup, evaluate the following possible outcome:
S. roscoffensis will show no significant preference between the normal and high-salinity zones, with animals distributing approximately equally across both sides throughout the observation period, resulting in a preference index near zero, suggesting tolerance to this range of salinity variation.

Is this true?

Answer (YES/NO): NO